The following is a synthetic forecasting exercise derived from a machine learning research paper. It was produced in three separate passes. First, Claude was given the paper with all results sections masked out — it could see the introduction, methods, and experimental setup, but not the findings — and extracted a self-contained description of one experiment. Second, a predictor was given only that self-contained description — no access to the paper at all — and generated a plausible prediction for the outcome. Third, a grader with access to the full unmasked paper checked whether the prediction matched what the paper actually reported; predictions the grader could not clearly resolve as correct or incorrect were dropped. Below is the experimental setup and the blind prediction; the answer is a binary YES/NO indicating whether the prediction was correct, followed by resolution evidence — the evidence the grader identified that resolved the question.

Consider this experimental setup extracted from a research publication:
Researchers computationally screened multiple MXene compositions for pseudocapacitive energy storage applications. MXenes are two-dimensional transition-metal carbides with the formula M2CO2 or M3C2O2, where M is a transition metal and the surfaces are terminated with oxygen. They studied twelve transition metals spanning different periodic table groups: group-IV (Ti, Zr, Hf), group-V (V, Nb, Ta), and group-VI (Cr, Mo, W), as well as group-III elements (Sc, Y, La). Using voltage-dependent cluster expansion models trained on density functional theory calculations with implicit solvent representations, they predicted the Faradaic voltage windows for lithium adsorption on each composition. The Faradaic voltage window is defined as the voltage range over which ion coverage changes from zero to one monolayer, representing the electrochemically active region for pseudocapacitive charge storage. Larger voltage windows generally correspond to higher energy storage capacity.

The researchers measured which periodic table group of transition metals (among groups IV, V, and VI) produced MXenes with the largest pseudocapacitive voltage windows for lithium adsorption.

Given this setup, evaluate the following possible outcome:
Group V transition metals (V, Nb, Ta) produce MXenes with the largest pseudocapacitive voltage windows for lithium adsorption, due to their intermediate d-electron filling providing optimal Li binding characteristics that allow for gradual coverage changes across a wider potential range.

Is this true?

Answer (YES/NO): NO